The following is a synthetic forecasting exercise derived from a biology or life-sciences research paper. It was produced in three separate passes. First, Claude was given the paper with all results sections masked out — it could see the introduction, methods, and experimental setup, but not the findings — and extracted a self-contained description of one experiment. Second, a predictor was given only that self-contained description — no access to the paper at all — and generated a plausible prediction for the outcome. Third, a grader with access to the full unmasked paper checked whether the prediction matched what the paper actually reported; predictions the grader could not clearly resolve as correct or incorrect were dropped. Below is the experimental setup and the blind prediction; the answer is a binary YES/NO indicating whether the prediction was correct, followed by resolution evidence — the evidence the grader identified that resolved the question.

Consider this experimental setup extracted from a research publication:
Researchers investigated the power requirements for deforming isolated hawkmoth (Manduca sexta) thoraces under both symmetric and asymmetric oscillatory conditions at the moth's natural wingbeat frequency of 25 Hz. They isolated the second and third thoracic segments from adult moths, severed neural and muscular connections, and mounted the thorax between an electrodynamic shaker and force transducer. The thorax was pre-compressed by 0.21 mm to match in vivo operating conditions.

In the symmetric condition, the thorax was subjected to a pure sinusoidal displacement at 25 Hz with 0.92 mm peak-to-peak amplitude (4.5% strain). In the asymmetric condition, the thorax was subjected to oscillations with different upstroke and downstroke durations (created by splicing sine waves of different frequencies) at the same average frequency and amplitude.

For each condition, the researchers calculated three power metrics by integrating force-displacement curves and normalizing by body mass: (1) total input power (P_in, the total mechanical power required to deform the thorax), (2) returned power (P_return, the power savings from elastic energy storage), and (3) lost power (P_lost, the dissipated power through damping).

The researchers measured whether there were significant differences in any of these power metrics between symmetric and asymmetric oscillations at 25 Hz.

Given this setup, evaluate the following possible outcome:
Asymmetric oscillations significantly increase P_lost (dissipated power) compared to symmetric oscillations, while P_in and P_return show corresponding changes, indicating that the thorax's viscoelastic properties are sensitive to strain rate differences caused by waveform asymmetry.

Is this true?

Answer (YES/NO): NO